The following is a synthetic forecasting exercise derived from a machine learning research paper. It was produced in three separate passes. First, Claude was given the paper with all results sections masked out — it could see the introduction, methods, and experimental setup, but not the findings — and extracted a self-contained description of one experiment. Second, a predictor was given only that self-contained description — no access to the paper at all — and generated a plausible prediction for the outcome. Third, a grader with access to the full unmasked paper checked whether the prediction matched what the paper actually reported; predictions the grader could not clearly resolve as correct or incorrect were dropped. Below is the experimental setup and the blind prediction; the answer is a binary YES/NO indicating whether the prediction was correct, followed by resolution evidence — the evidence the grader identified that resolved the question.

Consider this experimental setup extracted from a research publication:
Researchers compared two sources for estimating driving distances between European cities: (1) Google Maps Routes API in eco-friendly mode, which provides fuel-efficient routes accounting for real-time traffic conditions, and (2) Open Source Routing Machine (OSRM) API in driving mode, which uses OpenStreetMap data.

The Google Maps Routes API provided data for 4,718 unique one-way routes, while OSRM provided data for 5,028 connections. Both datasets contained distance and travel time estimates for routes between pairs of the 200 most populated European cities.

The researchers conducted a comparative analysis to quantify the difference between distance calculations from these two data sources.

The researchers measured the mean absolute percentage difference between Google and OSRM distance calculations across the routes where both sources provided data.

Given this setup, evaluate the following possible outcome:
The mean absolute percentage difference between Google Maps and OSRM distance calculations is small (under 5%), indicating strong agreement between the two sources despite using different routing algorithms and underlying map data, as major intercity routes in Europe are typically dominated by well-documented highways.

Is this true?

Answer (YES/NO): NO